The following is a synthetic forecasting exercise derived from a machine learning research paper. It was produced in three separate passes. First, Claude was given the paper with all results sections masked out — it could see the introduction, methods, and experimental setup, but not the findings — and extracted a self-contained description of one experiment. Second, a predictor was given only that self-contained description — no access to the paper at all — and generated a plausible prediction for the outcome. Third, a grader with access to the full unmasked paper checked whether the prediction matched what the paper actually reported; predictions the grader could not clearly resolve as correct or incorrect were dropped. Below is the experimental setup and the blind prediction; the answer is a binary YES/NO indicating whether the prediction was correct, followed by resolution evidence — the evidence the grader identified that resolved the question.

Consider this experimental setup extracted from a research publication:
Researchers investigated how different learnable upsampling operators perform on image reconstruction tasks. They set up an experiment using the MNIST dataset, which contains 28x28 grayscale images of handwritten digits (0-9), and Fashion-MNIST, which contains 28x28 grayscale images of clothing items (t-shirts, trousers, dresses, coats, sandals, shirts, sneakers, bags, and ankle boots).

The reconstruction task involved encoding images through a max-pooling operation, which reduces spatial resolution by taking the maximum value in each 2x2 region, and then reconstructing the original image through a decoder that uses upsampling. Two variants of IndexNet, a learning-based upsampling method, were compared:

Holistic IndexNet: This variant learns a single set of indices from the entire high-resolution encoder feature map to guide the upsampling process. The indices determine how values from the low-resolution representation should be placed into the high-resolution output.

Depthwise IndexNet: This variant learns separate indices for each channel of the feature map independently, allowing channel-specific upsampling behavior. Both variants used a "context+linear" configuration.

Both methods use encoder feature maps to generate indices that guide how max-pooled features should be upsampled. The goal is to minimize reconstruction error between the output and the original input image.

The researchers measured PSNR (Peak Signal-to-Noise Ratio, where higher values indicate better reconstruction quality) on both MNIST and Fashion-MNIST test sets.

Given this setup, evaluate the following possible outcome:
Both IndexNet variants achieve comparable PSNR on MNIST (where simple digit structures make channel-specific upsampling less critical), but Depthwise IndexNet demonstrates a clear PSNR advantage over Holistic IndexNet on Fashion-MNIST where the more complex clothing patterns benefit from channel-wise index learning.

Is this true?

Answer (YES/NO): NO